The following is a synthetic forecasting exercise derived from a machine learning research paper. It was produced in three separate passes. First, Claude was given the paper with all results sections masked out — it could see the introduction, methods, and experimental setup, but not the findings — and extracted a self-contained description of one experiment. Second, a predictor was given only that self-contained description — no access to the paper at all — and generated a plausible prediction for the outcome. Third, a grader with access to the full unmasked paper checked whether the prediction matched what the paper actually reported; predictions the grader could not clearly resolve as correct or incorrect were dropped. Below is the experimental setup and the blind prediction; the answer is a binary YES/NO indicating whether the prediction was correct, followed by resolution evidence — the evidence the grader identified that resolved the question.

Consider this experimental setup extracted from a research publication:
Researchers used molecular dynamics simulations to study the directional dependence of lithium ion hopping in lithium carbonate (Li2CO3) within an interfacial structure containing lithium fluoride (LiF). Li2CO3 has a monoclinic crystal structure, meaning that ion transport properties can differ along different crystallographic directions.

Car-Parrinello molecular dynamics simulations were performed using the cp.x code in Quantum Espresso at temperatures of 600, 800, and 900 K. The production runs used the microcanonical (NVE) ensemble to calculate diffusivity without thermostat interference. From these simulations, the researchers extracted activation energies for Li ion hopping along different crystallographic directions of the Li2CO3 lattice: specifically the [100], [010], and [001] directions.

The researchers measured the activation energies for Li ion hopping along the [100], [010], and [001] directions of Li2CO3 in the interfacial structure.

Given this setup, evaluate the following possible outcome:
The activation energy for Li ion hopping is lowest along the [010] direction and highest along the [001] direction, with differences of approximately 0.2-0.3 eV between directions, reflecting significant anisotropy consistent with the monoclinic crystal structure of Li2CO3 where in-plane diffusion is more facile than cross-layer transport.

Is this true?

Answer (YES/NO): NO